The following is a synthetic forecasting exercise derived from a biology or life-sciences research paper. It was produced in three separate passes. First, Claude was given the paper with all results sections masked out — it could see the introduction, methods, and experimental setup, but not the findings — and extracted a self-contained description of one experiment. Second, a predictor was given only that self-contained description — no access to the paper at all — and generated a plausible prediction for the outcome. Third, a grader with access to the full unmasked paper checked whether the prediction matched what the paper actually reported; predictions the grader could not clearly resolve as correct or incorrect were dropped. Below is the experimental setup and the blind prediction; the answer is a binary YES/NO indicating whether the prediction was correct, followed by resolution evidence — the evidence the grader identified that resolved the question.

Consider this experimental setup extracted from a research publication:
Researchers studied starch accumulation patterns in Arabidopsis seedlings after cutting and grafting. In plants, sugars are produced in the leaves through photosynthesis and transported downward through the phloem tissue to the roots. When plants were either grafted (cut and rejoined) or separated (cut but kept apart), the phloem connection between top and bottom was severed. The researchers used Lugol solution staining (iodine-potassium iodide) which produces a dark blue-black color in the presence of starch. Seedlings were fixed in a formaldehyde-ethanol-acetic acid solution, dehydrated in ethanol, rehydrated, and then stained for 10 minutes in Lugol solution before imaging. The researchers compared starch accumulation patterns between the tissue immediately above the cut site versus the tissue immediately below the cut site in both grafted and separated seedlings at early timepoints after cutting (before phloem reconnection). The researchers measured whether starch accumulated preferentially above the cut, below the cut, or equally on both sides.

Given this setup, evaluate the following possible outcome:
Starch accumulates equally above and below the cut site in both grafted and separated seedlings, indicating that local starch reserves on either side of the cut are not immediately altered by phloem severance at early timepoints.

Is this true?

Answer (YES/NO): NO